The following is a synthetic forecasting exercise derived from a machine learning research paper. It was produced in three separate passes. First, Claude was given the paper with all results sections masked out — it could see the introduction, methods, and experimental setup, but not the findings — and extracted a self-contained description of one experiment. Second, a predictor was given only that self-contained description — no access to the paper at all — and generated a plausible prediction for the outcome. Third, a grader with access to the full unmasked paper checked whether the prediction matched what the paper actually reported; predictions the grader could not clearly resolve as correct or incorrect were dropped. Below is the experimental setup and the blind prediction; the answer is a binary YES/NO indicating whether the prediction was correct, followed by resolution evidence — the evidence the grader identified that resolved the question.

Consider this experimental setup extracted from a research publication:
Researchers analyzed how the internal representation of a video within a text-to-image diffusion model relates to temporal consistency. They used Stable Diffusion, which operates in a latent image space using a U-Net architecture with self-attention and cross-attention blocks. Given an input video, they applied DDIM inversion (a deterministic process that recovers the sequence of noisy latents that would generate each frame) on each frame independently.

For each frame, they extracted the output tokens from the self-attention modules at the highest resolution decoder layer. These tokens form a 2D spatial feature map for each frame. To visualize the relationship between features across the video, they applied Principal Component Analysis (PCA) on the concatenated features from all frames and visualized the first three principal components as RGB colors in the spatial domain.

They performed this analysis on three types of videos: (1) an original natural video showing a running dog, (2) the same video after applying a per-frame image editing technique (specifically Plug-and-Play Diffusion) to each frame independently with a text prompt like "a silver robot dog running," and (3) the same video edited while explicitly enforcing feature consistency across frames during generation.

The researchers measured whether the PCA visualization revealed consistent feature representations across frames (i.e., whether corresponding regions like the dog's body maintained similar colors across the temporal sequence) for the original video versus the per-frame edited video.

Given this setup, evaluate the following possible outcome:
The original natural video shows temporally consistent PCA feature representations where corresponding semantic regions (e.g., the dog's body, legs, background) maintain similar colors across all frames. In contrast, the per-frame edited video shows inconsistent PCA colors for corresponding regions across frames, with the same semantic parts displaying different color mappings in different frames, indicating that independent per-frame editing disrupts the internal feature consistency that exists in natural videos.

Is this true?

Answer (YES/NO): YES